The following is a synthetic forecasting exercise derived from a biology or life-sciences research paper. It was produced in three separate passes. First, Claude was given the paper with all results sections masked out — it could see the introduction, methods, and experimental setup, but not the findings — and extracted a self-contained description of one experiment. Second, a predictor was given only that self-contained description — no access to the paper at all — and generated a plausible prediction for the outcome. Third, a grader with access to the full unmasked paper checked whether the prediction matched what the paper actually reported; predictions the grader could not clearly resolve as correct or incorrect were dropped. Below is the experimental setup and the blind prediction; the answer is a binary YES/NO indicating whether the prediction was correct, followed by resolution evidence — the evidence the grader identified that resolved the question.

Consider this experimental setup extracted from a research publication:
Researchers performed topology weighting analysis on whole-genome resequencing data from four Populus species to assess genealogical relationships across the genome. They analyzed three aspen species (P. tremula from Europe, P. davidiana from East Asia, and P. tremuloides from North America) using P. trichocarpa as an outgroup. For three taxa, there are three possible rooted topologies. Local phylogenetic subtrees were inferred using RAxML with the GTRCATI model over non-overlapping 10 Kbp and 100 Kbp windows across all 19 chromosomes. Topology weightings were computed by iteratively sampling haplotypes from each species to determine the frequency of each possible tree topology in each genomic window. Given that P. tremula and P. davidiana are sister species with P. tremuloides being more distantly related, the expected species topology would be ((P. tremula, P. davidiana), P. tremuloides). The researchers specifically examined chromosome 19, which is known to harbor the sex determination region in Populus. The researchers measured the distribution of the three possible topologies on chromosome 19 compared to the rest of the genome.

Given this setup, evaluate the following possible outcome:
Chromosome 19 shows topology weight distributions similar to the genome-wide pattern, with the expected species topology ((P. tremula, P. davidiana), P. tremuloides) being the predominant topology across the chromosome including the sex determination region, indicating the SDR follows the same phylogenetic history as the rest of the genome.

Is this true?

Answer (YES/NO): NO